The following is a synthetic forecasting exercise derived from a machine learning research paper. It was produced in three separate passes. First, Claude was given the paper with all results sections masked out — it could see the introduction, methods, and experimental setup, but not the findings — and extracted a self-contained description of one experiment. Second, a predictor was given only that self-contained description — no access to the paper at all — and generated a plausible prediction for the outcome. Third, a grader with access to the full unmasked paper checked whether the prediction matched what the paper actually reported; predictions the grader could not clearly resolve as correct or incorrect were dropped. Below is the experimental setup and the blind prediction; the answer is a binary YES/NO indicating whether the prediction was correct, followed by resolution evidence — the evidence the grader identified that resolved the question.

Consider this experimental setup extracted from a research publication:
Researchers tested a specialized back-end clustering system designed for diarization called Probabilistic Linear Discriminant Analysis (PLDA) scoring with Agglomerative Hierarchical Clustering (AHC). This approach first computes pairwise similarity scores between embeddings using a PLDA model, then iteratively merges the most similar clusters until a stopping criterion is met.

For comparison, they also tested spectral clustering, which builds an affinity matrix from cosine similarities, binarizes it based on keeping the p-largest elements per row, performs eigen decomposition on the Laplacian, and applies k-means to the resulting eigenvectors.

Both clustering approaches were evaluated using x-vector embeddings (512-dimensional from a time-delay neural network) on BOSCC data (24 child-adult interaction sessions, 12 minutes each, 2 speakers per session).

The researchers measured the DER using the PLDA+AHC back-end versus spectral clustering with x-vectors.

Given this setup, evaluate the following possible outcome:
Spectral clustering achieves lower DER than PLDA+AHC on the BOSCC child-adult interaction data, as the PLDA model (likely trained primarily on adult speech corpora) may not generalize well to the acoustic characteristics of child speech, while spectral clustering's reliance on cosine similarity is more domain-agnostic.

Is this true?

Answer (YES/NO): YES